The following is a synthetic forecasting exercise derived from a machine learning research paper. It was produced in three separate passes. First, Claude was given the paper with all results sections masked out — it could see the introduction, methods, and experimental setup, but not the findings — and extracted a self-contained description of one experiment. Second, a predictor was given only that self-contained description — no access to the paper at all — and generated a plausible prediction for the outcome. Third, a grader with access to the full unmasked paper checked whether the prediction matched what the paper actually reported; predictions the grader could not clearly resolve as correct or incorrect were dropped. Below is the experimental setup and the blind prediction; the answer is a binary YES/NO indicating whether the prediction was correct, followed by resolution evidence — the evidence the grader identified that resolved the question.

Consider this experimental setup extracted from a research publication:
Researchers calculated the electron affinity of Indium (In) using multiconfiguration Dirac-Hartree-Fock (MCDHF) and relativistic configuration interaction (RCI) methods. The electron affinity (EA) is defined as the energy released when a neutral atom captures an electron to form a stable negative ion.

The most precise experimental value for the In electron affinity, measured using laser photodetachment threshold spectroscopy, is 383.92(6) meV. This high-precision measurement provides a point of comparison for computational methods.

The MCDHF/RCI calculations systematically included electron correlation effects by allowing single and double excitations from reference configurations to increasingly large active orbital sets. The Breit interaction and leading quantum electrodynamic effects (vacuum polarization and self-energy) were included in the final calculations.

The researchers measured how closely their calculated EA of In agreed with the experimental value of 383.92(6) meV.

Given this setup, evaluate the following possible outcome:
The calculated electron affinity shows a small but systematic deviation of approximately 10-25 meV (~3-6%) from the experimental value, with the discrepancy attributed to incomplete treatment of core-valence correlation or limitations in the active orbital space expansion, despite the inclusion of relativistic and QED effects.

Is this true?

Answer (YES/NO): NO